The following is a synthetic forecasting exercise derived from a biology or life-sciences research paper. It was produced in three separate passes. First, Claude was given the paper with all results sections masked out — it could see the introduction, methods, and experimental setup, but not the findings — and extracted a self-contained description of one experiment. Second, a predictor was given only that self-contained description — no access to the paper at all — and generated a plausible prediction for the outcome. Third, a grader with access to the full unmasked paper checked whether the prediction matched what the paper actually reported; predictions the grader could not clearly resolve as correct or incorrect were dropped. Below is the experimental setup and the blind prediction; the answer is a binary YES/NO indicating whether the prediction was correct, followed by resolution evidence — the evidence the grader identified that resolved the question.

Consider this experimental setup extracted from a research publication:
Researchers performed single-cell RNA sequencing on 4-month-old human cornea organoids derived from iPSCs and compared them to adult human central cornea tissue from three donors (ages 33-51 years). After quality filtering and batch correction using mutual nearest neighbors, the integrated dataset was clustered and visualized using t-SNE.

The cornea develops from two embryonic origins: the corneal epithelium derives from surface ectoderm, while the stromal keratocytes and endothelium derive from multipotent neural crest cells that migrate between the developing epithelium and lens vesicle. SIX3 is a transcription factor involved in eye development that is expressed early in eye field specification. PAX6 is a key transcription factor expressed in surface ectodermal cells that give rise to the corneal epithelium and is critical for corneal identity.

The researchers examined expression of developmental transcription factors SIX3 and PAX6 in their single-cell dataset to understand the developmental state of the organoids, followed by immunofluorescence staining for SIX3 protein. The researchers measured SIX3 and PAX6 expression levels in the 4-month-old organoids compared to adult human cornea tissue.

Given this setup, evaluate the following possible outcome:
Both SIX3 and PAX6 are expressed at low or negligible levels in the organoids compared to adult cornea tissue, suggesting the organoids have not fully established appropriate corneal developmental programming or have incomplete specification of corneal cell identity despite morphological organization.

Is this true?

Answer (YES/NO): NO